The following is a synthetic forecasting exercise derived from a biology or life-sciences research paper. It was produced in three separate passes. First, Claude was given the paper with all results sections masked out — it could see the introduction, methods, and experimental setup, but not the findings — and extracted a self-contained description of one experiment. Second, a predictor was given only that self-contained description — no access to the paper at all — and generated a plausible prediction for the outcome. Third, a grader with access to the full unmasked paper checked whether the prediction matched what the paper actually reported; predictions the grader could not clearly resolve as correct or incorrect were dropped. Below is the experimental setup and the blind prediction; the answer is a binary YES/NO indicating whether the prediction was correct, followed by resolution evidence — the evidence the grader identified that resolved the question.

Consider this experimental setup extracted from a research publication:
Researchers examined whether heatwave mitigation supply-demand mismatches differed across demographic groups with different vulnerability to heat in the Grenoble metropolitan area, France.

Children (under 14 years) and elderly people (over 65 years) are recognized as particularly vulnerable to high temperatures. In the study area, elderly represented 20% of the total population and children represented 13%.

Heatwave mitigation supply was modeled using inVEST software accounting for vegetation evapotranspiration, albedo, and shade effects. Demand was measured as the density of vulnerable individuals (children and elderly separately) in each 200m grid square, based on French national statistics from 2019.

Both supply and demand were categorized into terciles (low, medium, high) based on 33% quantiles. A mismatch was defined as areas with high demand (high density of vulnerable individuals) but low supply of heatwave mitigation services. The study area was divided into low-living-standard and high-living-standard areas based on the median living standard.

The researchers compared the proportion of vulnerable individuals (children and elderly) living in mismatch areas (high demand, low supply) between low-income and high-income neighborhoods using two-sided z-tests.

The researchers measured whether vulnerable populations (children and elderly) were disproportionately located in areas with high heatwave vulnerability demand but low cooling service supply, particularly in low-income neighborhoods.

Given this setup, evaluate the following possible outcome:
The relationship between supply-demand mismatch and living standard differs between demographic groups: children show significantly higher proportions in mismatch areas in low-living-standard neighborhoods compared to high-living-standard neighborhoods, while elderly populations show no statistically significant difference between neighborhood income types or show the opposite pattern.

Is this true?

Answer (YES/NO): NO